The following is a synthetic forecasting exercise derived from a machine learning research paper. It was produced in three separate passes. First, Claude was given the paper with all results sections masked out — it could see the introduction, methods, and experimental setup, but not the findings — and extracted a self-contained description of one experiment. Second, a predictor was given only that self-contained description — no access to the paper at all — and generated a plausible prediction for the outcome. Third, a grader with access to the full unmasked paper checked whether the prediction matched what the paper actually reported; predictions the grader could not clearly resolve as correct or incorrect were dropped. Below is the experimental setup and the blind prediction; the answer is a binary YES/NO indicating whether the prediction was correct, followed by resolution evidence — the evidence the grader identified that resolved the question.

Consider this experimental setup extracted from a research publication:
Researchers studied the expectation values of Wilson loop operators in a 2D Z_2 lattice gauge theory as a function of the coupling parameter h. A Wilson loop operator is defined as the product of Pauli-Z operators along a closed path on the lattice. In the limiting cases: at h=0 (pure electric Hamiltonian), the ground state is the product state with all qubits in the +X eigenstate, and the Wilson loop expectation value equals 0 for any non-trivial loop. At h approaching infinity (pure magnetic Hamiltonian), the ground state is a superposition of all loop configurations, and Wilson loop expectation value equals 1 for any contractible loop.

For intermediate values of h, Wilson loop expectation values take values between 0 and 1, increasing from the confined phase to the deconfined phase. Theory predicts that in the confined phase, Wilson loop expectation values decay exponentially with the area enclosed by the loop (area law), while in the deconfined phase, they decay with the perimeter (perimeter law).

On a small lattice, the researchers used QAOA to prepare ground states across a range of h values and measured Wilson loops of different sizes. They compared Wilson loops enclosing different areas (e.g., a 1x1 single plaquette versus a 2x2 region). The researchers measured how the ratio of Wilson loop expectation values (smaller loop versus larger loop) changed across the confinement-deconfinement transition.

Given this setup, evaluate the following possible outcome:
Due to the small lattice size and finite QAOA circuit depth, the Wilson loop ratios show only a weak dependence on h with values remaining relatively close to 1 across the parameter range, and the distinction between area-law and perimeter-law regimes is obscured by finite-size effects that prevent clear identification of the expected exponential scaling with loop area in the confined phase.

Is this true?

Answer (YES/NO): NO